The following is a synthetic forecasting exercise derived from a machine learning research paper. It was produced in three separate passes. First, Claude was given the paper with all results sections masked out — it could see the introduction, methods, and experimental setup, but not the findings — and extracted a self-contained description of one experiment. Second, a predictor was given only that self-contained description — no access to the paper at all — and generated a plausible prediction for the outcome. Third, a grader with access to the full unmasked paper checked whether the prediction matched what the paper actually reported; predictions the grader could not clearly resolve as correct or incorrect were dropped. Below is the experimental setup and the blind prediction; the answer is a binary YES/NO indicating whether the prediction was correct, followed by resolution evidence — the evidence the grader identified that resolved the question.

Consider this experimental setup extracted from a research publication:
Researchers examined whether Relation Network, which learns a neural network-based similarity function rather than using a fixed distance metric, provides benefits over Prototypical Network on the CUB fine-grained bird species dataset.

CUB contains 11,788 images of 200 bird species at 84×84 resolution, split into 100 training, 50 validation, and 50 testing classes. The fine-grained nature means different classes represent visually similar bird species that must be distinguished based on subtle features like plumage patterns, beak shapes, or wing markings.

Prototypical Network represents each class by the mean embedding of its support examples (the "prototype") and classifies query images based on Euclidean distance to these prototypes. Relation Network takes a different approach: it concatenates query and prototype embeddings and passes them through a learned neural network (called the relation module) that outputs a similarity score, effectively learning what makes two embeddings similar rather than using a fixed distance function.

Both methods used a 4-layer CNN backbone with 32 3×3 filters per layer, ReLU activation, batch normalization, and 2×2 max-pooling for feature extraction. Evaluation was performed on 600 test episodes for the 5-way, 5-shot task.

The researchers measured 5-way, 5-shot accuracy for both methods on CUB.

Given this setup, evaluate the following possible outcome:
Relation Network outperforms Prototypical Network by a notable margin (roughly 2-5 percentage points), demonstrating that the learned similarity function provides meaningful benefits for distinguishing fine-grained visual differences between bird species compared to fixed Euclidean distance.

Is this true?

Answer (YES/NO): NO